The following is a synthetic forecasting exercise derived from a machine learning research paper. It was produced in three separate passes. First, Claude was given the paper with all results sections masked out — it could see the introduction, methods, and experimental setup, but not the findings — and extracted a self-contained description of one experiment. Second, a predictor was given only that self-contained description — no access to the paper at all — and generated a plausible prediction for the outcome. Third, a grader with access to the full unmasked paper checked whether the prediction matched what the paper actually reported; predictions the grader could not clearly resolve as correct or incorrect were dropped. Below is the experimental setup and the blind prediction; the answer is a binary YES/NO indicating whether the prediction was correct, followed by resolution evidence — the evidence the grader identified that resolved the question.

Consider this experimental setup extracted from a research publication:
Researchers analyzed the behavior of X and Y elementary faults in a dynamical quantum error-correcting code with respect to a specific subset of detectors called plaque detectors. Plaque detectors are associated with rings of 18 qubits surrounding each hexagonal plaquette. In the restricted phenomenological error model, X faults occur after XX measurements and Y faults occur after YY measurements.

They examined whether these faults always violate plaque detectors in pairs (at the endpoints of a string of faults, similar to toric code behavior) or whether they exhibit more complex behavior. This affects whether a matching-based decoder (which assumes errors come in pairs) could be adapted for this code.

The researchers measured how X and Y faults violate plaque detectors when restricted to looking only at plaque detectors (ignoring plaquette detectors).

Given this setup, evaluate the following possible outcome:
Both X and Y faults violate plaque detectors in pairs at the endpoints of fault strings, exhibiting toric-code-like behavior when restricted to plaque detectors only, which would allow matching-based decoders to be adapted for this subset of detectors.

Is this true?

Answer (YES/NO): YES